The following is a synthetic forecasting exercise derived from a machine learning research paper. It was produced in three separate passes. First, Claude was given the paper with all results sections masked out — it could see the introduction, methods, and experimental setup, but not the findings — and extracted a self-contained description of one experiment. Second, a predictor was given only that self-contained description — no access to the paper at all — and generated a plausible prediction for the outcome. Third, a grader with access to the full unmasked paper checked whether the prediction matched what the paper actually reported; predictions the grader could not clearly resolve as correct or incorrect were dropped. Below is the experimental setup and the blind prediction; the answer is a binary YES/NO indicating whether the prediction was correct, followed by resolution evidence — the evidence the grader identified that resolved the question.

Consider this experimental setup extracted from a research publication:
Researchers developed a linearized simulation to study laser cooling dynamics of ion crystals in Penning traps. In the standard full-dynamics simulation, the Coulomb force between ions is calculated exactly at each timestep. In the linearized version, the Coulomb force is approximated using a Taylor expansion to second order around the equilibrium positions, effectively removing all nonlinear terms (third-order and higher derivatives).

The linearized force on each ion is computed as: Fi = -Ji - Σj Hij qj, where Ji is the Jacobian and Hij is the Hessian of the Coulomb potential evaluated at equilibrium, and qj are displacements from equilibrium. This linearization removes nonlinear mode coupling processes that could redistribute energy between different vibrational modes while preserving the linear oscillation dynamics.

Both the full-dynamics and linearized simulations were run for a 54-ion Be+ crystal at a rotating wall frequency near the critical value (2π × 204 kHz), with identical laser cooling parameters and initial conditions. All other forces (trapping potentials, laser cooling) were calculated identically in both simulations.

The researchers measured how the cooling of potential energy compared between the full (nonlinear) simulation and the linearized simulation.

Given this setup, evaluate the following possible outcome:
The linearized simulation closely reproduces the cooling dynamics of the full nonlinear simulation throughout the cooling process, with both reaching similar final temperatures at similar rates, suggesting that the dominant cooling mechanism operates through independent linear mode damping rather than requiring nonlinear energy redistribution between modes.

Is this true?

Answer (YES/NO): NO